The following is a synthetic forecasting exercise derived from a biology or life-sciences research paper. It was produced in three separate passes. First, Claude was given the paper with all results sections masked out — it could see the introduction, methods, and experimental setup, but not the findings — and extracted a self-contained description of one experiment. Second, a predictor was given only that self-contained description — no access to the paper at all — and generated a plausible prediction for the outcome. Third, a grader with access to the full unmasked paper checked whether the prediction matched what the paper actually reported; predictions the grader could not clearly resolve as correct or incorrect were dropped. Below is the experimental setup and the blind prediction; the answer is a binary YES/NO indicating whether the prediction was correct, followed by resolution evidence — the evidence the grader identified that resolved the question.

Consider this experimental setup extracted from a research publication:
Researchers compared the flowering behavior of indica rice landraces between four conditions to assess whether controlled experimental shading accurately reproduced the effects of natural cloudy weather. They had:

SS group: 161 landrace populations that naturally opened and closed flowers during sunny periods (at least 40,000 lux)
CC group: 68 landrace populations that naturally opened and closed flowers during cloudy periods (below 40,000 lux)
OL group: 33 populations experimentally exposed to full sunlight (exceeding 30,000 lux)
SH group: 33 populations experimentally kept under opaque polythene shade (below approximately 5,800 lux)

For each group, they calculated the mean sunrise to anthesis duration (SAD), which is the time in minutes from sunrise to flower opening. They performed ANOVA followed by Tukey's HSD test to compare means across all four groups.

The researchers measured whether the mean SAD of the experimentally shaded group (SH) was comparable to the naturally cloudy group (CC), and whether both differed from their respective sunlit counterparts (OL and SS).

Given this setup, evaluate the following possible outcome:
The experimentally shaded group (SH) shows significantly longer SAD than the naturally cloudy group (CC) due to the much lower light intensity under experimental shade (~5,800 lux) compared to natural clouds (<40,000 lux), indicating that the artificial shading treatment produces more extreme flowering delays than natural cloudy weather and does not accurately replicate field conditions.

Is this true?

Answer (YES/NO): YES